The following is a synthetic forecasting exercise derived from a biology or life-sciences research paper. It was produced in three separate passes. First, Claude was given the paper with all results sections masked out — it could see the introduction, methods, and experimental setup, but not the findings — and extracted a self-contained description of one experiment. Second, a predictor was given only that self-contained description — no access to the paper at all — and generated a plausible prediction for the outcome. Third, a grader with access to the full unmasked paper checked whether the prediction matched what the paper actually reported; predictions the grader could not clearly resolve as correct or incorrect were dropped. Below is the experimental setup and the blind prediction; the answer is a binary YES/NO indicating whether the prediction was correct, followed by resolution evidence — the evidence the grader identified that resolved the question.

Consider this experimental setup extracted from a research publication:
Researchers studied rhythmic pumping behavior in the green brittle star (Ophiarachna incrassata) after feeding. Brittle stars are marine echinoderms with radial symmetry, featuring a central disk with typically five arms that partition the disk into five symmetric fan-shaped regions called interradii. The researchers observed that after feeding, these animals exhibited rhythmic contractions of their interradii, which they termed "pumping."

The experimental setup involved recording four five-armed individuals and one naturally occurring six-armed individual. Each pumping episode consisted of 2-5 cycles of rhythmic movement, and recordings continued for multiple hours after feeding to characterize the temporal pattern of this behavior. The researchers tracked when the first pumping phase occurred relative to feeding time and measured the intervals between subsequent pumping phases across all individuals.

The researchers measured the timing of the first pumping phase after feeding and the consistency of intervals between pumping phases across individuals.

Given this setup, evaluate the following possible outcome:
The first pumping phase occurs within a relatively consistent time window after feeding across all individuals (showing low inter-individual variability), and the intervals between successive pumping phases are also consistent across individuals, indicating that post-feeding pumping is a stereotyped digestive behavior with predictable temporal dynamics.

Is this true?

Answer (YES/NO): NO